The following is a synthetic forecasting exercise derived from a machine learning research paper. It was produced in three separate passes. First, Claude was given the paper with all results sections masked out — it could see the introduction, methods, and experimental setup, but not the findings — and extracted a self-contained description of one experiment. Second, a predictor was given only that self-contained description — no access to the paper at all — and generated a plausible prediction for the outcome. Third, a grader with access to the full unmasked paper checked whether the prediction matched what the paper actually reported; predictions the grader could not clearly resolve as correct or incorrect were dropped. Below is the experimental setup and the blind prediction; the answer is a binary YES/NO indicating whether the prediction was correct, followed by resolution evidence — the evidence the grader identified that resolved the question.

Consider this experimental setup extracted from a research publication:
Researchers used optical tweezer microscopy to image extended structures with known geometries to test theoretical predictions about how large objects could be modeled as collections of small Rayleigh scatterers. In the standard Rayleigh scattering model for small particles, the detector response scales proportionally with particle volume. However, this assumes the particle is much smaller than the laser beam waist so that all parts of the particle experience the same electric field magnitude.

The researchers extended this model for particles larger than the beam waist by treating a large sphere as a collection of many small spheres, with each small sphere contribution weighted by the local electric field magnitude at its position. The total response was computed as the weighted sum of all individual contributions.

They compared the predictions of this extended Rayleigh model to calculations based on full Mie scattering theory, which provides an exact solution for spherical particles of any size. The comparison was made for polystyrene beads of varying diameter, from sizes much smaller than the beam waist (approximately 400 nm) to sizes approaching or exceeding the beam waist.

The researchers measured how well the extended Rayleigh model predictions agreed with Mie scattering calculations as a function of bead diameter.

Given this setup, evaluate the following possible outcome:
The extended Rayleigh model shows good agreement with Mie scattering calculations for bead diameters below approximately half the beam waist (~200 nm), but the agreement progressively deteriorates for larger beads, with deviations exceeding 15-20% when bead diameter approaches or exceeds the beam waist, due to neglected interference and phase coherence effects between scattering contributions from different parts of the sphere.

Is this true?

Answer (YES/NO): NO